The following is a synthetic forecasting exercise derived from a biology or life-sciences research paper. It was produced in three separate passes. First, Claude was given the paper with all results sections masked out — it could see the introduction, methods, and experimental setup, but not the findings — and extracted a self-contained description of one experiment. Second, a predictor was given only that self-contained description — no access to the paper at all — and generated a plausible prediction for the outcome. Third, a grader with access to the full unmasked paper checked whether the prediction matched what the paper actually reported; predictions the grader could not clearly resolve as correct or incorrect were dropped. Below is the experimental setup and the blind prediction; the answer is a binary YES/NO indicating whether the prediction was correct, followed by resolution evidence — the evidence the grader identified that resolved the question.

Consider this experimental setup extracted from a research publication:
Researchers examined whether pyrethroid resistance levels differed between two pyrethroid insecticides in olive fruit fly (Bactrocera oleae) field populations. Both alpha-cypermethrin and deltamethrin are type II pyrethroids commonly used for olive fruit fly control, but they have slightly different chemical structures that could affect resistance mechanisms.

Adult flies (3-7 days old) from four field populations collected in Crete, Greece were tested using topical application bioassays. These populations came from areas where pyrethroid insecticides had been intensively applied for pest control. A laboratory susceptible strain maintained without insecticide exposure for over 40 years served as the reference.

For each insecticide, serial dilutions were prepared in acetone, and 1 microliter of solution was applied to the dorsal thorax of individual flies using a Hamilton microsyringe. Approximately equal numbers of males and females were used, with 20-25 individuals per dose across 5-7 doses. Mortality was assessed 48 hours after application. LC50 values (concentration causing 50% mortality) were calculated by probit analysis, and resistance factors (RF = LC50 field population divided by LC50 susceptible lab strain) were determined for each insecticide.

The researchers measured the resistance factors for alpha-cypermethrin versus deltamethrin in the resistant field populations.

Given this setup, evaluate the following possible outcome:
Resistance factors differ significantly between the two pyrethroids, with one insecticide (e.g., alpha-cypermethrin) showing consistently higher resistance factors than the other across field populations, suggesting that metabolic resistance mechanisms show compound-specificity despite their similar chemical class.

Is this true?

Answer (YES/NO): YES